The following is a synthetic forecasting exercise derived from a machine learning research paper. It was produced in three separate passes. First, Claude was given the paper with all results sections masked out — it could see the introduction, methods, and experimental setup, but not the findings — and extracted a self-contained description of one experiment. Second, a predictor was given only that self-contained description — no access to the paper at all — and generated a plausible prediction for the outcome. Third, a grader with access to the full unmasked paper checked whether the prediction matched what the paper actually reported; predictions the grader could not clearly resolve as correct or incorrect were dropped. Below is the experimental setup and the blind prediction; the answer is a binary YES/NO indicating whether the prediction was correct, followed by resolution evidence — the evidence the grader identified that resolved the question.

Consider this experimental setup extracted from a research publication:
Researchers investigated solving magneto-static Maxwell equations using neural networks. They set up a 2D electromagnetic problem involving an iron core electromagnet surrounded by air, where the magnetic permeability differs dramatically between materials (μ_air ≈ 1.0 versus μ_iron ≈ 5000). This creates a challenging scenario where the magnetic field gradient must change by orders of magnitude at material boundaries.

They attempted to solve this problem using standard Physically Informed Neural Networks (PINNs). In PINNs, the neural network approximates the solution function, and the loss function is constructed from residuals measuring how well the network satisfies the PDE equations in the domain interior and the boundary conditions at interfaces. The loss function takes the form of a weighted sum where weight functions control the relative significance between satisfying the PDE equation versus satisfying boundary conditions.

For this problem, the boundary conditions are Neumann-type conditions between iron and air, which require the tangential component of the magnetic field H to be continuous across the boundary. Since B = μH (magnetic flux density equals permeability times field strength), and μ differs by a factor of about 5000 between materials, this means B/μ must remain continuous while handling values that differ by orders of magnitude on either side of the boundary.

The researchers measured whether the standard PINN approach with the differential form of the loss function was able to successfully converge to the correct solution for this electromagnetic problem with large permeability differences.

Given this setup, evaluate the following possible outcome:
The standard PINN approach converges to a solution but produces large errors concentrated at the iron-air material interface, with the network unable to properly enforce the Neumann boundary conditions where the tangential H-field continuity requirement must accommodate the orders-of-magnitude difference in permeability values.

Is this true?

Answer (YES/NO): NO